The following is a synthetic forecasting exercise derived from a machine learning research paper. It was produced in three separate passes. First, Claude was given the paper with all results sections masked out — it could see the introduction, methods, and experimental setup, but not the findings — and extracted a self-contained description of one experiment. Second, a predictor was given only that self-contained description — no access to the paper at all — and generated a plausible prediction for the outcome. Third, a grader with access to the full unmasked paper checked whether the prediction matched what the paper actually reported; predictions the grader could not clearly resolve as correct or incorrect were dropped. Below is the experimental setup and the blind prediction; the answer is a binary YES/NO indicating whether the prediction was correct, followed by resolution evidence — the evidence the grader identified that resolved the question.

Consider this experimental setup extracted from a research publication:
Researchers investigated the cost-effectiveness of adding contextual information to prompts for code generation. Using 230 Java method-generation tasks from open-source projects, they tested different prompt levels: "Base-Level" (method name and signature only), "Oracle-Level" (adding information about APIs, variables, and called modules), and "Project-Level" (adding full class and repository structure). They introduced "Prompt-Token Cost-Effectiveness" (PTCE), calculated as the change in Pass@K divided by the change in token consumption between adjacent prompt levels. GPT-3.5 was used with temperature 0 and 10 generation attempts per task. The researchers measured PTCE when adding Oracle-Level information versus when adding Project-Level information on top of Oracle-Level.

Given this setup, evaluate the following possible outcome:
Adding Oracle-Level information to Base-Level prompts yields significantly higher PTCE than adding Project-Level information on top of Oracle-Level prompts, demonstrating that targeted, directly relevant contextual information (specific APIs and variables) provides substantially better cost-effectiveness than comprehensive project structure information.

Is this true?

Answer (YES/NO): YES